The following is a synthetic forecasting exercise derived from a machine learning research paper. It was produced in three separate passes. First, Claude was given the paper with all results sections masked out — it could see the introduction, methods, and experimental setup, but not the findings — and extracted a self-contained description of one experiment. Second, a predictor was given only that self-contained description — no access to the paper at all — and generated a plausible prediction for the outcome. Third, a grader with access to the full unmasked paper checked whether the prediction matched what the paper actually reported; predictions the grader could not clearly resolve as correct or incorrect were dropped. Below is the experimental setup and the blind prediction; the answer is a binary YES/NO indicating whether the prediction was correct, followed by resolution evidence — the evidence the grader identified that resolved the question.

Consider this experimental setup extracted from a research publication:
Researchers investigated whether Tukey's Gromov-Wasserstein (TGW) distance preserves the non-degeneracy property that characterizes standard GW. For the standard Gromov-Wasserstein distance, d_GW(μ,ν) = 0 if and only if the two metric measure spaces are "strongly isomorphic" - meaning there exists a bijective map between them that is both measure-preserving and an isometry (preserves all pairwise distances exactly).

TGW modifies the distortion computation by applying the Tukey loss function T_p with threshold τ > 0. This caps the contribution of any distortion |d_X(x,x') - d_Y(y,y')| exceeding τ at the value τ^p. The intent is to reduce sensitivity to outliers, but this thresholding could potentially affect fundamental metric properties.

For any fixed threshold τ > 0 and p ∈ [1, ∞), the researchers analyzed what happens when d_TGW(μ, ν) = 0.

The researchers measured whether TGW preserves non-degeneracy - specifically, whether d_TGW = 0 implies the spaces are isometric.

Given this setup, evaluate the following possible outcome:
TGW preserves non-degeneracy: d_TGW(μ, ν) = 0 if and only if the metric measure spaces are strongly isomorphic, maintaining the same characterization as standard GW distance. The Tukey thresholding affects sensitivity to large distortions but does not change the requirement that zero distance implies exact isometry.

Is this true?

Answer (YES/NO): YES